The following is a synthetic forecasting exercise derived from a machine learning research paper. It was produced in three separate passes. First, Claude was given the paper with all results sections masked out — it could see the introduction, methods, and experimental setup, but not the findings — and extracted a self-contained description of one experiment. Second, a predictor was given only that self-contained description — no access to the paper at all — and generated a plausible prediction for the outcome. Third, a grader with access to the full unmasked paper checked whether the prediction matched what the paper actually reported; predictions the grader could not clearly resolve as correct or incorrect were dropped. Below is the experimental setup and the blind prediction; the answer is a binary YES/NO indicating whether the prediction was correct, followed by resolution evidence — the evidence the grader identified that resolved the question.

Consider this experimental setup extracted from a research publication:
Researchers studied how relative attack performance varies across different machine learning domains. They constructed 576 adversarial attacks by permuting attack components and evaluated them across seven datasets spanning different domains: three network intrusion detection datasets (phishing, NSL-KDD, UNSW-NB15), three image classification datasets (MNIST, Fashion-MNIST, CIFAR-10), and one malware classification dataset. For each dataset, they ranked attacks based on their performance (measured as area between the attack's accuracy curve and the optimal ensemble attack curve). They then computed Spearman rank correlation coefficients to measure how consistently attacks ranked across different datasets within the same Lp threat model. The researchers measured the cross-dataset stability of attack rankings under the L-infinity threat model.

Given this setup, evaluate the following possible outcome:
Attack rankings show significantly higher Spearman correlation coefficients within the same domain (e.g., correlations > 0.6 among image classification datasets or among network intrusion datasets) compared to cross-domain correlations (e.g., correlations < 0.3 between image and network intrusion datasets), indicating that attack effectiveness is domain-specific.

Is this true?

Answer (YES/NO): NO